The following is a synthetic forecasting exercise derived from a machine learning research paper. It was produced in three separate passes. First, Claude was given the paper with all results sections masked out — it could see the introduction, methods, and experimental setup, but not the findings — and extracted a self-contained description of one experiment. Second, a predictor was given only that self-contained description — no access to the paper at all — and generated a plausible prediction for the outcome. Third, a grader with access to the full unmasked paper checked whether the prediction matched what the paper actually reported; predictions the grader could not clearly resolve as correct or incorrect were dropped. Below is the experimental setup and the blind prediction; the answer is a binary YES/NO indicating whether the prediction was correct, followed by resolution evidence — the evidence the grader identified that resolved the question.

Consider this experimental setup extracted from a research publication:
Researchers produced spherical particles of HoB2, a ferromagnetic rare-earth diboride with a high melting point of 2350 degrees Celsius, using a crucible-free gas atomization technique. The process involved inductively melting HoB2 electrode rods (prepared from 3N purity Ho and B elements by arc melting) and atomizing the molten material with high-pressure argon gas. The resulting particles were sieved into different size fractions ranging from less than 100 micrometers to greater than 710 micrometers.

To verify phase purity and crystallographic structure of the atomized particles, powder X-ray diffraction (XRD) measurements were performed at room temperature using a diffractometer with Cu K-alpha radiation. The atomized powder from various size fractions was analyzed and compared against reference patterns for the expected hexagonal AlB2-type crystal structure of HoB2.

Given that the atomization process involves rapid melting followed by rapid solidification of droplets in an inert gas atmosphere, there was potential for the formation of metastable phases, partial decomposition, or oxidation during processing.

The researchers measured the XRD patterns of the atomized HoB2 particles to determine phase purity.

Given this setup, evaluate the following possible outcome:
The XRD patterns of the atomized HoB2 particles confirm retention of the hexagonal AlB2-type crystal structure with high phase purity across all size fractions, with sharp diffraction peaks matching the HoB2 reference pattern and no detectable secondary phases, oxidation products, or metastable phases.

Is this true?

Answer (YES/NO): NO